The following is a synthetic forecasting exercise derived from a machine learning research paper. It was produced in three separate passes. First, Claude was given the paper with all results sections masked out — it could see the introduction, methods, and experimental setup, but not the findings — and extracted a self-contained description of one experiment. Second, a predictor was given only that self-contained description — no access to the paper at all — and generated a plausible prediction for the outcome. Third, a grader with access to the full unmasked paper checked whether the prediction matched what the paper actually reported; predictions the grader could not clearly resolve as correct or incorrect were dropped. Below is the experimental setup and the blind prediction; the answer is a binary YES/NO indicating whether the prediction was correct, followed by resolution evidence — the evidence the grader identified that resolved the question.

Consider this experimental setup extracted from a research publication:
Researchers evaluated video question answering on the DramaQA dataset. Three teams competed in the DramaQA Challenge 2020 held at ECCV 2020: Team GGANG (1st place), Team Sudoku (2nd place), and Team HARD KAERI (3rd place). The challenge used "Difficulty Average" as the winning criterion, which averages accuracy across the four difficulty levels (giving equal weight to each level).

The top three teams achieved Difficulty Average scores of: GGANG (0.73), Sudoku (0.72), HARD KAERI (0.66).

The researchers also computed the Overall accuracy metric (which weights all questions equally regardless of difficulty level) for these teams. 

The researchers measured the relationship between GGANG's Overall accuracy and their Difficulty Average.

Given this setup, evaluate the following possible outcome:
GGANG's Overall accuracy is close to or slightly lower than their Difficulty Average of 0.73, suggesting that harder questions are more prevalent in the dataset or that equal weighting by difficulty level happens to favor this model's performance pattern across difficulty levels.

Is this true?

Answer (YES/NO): NO